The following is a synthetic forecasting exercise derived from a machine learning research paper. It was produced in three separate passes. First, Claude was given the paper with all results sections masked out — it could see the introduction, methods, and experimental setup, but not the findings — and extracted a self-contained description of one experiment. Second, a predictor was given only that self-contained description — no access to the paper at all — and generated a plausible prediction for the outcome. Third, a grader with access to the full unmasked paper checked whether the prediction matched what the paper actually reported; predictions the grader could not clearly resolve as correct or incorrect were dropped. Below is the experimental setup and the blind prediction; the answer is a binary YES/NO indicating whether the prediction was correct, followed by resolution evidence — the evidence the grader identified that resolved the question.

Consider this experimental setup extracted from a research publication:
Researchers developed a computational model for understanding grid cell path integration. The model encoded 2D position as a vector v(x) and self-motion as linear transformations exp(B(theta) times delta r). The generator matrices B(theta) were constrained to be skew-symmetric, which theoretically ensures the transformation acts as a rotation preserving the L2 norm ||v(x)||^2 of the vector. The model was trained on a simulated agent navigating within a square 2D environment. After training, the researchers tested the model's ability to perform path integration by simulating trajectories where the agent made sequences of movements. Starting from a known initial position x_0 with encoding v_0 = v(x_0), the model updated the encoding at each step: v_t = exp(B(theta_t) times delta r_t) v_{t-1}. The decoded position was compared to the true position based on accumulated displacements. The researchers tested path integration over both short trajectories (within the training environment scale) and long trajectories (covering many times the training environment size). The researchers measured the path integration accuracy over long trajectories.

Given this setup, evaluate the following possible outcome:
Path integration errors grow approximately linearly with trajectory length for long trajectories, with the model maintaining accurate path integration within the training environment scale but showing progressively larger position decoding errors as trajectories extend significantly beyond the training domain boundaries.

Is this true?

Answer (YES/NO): NO